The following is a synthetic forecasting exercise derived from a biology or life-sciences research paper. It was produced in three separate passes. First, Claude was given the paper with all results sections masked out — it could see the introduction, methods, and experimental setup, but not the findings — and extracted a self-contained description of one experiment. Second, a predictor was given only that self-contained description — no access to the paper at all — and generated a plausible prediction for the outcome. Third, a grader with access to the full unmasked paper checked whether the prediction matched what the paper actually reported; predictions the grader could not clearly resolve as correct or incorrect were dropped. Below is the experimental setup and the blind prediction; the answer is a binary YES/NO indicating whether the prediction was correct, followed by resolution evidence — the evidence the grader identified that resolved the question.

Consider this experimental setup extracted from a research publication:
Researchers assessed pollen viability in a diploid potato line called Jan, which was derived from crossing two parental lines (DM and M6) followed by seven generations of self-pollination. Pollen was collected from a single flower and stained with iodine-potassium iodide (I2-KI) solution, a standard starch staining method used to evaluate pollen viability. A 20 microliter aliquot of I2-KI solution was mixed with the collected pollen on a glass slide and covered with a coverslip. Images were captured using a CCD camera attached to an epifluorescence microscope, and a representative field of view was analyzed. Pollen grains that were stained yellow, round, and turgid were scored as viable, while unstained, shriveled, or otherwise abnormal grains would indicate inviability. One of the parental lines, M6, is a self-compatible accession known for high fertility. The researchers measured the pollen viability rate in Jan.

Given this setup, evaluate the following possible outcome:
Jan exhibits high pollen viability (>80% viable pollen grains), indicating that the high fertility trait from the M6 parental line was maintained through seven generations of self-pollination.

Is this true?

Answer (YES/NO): YES